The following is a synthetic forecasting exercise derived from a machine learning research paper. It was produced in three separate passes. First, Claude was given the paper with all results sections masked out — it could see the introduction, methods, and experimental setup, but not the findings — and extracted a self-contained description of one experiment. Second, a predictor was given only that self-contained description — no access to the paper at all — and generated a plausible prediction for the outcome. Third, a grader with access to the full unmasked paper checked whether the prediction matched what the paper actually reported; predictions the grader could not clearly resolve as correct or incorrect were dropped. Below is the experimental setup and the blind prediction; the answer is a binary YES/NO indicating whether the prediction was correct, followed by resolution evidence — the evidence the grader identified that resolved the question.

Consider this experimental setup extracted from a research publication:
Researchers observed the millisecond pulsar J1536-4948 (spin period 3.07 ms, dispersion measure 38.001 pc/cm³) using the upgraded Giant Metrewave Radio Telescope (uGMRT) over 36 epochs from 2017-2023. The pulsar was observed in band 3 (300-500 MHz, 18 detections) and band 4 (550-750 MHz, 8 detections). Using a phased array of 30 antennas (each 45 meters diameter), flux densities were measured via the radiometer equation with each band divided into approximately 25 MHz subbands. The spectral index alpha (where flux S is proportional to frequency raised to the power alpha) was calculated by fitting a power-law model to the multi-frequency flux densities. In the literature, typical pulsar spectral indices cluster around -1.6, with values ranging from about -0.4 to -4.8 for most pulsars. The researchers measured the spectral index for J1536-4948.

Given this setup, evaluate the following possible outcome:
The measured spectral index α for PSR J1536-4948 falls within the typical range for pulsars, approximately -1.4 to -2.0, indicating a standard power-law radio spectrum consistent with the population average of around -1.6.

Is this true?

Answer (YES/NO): NO